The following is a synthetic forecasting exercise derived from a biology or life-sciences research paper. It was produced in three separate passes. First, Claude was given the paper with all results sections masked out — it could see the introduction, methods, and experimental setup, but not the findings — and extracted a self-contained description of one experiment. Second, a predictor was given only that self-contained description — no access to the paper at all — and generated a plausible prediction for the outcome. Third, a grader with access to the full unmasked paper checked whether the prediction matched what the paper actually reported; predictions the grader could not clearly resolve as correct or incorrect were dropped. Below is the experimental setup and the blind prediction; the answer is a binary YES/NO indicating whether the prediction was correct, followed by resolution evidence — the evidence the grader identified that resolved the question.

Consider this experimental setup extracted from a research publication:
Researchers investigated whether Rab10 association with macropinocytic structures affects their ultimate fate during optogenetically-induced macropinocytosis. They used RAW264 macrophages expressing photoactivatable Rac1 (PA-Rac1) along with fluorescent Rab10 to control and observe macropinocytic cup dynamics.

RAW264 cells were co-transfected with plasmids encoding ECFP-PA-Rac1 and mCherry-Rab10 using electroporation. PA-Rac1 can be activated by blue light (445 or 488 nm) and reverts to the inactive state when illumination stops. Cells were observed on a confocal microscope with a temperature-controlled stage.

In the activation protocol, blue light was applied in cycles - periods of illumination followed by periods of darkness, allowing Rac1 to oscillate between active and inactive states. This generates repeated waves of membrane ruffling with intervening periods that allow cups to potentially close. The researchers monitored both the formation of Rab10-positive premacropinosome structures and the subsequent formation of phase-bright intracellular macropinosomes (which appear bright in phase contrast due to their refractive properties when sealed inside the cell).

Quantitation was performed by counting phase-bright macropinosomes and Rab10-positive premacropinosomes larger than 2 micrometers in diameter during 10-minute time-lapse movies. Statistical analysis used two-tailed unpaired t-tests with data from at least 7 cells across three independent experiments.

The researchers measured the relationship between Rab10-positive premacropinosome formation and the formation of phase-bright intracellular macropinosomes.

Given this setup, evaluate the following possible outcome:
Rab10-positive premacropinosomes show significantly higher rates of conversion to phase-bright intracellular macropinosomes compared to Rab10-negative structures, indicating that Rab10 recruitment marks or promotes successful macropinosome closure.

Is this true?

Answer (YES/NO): NO